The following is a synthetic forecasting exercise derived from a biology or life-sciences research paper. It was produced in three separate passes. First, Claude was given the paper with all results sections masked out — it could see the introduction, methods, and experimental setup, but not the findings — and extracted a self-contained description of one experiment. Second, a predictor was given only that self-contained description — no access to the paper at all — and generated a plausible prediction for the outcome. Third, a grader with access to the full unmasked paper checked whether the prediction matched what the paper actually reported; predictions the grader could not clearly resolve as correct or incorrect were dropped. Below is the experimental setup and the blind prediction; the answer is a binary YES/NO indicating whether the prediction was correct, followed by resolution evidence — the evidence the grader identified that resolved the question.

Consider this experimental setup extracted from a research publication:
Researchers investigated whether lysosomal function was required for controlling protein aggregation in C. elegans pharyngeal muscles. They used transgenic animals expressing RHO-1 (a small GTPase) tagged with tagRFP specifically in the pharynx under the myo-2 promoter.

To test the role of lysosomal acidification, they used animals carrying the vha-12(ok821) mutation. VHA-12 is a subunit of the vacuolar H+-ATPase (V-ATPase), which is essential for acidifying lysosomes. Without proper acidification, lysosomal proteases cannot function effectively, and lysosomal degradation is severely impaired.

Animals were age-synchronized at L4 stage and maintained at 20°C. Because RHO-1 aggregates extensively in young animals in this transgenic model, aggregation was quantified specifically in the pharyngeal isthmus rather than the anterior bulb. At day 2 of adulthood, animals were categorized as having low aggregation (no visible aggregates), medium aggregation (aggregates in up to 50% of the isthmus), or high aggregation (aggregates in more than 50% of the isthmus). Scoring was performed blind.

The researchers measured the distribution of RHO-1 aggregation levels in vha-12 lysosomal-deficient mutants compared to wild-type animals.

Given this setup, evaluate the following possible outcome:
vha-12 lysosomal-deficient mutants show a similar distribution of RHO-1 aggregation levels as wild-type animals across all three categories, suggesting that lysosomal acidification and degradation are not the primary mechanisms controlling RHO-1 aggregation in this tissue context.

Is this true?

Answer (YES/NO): NO